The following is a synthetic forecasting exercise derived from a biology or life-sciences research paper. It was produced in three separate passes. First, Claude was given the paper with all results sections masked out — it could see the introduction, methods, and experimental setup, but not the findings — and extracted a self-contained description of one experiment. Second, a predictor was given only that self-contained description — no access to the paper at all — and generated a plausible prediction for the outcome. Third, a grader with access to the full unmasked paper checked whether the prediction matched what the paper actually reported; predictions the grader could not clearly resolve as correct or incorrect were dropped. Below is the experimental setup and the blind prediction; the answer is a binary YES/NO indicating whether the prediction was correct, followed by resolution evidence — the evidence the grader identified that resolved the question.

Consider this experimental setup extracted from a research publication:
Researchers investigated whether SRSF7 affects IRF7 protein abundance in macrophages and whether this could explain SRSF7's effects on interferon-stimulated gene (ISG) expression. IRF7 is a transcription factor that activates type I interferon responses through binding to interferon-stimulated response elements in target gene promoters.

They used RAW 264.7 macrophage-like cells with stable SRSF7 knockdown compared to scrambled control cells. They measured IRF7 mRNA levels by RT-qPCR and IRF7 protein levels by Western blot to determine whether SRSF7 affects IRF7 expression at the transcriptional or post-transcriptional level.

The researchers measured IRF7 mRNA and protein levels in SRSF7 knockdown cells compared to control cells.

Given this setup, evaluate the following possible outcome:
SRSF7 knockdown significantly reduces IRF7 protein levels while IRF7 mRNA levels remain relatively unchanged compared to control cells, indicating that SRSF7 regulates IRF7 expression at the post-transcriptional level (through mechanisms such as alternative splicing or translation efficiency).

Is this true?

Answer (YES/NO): NO